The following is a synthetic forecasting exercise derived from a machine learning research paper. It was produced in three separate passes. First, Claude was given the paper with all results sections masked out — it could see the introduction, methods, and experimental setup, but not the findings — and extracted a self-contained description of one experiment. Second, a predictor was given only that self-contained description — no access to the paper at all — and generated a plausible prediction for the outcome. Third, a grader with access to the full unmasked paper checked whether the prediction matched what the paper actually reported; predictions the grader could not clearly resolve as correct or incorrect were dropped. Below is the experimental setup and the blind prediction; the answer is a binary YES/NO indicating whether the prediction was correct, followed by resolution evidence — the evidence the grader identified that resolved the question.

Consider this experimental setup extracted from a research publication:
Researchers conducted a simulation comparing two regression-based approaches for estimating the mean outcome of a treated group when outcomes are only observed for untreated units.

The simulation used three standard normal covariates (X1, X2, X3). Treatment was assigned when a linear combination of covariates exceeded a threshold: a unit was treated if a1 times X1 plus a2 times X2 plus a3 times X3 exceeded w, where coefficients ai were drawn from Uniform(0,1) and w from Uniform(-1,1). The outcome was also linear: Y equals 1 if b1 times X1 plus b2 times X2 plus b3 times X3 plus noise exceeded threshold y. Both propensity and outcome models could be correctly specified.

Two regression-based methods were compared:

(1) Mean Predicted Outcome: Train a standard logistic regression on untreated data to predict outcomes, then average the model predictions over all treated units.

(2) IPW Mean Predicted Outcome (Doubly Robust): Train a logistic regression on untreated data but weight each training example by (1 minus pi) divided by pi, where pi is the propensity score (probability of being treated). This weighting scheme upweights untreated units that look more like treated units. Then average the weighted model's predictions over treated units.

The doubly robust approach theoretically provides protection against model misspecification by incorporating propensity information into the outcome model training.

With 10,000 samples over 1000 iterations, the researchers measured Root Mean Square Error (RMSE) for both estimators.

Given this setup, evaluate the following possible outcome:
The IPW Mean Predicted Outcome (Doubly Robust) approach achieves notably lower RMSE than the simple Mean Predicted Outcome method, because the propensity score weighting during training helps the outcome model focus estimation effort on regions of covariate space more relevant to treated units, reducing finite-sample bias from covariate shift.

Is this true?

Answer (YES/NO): NO